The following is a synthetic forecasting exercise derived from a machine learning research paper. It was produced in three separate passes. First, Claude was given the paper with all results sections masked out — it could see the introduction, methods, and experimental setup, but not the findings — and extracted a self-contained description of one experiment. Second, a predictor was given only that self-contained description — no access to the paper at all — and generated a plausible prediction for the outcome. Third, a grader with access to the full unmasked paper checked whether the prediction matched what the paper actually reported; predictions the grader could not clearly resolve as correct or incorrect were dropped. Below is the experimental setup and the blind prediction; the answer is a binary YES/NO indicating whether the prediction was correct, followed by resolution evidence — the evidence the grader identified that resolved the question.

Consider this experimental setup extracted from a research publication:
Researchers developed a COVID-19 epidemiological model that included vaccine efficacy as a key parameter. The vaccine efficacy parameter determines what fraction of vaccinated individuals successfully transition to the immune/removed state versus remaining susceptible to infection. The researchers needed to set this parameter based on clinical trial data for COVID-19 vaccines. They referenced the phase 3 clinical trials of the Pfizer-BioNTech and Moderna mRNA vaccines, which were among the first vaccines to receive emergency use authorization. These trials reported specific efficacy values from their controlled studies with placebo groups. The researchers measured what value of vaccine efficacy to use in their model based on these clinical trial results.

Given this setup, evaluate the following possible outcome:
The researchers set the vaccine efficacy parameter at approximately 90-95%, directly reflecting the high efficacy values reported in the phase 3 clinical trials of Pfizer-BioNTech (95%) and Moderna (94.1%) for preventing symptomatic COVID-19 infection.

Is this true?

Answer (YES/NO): YES